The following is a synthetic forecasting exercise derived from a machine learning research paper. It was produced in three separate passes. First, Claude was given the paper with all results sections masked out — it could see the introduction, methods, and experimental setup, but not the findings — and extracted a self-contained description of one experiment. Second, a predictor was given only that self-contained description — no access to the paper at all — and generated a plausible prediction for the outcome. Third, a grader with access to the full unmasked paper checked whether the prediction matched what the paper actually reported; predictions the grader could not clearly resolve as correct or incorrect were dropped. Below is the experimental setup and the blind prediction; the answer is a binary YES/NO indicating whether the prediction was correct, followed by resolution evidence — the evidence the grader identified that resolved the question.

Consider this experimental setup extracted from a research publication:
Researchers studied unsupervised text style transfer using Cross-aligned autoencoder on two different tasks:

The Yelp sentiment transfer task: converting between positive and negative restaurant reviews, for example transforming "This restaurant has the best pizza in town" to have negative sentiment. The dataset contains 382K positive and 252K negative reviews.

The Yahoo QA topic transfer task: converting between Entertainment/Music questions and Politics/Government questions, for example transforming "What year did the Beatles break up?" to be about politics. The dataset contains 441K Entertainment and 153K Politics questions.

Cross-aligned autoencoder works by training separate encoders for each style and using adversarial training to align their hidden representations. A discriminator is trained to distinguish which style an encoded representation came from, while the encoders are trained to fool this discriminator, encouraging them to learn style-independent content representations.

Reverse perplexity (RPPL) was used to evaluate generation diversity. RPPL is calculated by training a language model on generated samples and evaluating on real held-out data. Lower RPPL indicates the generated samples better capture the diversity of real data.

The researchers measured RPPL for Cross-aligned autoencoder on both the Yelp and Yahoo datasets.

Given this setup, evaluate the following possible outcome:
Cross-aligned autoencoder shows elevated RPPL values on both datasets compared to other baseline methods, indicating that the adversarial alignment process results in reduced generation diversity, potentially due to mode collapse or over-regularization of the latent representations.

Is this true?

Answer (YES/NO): NO